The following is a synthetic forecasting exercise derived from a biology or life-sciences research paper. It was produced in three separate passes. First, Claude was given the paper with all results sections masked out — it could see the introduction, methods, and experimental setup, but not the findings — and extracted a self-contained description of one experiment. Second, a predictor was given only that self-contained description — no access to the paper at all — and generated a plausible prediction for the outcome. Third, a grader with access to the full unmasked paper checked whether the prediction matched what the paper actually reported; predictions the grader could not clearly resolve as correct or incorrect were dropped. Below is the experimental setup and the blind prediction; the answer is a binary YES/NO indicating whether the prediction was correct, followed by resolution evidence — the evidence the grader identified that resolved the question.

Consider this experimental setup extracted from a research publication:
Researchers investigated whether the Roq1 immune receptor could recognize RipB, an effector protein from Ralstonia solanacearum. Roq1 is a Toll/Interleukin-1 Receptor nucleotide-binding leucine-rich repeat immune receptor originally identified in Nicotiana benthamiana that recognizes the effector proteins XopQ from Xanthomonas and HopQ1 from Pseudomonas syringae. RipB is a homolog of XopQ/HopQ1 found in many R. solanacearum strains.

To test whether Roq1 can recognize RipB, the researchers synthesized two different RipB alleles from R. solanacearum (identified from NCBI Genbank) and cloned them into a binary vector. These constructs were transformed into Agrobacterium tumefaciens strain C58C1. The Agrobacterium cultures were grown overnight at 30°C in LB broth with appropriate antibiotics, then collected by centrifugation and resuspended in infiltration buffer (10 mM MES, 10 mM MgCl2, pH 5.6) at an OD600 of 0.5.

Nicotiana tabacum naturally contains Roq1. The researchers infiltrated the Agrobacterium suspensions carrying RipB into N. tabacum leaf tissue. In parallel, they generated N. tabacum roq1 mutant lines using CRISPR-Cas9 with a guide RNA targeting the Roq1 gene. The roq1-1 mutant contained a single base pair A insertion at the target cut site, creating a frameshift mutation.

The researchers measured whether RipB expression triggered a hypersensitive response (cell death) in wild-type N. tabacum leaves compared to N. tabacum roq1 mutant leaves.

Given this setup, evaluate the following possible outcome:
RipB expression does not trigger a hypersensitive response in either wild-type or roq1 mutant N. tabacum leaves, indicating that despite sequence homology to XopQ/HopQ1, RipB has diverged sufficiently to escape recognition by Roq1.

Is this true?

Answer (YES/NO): NO